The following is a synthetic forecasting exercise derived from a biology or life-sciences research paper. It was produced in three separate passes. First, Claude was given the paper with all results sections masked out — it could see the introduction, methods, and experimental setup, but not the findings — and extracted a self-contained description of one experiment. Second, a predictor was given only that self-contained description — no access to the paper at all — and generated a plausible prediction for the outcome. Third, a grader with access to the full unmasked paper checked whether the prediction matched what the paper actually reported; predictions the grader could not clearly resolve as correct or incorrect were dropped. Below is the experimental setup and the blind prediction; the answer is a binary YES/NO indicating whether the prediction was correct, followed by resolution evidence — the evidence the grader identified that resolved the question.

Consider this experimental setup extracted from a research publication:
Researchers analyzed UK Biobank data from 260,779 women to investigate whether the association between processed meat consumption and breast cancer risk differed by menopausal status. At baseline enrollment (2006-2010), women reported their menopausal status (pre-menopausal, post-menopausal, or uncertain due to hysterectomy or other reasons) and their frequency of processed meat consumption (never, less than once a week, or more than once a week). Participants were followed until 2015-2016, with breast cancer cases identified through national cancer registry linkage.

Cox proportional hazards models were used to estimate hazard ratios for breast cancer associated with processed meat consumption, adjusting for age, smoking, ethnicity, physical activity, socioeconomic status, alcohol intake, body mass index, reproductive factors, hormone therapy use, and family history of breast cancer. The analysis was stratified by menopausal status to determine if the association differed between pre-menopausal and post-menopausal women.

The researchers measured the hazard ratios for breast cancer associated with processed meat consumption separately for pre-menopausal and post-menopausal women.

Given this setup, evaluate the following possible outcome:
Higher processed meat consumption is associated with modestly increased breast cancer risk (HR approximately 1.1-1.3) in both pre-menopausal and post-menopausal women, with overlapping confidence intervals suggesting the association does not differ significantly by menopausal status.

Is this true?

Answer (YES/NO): NO